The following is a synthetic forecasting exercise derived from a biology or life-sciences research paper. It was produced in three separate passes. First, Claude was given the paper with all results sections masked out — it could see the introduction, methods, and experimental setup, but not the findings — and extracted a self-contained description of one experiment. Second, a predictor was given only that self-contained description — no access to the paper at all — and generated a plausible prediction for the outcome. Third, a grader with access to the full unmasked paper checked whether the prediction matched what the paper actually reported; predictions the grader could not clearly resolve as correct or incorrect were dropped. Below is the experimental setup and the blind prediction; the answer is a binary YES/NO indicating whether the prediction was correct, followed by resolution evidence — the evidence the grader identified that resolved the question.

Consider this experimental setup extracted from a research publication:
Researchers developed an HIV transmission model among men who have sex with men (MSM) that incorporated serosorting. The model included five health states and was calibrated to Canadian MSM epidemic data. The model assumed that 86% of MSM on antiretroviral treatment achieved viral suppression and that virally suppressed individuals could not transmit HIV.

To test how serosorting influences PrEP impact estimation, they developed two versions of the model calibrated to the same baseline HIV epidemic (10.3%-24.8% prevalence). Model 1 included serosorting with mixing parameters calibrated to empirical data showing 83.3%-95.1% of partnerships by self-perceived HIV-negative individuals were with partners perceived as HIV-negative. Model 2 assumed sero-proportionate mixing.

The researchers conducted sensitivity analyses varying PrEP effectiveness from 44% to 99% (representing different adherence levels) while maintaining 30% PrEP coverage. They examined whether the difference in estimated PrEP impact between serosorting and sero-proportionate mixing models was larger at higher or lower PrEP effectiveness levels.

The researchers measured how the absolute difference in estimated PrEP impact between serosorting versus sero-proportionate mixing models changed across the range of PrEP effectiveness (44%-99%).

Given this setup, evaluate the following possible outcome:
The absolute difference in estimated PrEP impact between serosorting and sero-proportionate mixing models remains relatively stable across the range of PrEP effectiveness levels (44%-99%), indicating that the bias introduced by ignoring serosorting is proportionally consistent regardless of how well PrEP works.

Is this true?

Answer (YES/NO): NO